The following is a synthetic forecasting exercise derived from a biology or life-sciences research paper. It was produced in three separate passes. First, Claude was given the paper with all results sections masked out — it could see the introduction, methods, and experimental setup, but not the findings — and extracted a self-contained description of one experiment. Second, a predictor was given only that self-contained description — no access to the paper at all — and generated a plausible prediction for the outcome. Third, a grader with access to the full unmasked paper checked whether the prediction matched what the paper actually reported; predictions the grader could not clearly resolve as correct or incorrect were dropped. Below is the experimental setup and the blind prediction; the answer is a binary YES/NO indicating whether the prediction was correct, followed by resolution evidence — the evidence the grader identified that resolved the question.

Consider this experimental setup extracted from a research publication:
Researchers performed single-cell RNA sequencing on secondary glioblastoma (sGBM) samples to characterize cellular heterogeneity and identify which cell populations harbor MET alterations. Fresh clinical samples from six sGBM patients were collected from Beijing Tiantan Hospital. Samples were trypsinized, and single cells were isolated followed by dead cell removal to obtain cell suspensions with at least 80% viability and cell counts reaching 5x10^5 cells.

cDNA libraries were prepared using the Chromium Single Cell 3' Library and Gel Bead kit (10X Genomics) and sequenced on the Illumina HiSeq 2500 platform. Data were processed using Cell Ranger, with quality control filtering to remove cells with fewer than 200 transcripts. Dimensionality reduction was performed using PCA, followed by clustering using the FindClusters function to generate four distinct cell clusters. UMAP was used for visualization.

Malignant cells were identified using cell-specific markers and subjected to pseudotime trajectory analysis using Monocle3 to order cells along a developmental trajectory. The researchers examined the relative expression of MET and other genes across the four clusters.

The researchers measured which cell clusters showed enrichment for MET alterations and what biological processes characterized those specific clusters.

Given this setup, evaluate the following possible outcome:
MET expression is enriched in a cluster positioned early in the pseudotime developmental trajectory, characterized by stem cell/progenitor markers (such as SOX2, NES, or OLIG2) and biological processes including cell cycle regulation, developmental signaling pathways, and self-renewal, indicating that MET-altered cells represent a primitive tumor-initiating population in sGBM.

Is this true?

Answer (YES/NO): NO